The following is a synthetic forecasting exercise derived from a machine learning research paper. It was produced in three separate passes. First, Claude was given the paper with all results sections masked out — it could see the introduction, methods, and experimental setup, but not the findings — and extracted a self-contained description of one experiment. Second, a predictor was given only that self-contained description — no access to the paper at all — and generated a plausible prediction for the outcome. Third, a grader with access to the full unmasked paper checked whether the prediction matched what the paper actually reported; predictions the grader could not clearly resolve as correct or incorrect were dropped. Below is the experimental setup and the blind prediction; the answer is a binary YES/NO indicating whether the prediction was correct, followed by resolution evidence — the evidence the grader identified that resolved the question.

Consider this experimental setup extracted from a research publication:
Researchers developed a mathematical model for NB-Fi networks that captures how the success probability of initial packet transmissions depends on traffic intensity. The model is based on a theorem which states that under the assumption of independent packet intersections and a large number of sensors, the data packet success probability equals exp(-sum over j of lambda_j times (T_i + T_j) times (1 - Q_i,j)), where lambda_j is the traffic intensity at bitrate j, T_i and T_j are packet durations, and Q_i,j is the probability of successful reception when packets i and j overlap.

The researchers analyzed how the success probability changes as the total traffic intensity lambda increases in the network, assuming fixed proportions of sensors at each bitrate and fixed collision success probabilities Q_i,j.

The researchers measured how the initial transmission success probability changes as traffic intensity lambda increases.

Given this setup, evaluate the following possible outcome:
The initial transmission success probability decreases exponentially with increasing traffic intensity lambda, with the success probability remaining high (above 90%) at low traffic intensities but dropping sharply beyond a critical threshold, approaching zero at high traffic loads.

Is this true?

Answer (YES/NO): YES